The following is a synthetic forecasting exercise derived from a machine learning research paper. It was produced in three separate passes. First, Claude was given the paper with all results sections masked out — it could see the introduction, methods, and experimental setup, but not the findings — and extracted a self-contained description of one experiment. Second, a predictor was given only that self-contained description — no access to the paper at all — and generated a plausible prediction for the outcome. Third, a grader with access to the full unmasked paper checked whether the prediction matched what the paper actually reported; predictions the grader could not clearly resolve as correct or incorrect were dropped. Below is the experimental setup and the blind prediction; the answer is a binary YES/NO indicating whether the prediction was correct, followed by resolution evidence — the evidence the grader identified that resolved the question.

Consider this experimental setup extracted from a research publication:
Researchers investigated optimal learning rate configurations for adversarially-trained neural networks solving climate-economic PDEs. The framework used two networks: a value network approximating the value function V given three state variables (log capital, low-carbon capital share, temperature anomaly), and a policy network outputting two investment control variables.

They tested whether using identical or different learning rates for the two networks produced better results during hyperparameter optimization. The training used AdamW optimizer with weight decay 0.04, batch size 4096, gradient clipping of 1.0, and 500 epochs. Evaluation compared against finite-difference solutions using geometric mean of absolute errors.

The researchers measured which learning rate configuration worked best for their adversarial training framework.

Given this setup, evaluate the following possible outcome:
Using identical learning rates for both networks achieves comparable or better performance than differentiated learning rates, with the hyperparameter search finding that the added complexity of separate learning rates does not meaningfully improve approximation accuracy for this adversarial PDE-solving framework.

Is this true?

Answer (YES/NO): NO